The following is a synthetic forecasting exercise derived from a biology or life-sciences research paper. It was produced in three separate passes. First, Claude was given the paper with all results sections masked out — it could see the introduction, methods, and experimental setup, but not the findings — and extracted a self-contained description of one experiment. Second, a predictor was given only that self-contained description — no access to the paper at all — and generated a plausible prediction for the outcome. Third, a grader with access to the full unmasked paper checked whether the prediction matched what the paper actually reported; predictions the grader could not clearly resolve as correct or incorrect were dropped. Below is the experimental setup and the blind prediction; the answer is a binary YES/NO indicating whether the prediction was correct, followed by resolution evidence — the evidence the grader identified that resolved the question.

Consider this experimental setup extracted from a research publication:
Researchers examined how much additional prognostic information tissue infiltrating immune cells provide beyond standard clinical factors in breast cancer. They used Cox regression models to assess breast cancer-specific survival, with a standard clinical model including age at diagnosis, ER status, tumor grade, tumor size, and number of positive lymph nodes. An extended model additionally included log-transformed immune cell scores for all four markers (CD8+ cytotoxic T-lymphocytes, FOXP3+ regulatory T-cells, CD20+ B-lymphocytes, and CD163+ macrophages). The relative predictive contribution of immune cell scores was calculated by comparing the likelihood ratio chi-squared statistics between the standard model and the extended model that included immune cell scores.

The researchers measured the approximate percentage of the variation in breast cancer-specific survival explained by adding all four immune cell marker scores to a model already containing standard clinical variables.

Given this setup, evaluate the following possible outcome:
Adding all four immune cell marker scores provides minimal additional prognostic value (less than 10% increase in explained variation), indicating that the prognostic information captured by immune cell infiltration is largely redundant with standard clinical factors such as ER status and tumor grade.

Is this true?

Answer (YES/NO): YES